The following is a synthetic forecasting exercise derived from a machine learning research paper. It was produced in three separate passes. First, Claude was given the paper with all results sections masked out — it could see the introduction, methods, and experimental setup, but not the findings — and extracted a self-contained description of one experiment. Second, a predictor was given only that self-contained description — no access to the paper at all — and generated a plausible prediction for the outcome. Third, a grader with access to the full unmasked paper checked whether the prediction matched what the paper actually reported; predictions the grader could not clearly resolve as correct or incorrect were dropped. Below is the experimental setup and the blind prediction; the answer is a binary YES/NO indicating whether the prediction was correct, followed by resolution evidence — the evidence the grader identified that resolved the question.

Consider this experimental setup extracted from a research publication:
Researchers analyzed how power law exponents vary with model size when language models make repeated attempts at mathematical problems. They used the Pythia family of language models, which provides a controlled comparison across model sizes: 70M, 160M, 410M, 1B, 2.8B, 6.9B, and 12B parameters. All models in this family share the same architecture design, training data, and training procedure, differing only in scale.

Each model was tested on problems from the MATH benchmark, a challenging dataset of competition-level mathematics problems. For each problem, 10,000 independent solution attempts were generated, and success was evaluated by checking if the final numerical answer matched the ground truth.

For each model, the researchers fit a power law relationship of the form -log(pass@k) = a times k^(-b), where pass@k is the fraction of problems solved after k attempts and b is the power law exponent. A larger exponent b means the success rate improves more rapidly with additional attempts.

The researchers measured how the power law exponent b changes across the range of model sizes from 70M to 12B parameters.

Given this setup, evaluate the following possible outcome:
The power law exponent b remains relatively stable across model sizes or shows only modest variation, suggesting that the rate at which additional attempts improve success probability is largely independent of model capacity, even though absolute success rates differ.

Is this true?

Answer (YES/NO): NO